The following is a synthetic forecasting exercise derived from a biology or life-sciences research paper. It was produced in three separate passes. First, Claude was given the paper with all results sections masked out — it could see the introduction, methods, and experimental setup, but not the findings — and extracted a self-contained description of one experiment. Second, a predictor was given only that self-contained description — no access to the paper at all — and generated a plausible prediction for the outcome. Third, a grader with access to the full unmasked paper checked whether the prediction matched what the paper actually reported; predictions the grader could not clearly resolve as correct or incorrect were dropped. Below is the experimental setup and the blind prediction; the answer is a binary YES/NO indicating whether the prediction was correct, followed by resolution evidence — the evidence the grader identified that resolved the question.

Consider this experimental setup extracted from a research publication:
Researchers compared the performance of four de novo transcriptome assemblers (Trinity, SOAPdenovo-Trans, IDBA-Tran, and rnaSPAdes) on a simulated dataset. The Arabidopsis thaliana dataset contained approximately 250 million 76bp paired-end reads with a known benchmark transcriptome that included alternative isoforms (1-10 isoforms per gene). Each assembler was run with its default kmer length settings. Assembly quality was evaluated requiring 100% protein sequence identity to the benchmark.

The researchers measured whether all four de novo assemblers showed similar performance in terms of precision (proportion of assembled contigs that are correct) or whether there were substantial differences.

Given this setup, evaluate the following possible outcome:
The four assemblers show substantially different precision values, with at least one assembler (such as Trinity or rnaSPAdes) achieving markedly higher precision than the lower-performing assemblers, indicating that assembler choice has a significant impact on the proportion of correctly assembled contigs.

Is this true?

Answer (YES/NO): YES